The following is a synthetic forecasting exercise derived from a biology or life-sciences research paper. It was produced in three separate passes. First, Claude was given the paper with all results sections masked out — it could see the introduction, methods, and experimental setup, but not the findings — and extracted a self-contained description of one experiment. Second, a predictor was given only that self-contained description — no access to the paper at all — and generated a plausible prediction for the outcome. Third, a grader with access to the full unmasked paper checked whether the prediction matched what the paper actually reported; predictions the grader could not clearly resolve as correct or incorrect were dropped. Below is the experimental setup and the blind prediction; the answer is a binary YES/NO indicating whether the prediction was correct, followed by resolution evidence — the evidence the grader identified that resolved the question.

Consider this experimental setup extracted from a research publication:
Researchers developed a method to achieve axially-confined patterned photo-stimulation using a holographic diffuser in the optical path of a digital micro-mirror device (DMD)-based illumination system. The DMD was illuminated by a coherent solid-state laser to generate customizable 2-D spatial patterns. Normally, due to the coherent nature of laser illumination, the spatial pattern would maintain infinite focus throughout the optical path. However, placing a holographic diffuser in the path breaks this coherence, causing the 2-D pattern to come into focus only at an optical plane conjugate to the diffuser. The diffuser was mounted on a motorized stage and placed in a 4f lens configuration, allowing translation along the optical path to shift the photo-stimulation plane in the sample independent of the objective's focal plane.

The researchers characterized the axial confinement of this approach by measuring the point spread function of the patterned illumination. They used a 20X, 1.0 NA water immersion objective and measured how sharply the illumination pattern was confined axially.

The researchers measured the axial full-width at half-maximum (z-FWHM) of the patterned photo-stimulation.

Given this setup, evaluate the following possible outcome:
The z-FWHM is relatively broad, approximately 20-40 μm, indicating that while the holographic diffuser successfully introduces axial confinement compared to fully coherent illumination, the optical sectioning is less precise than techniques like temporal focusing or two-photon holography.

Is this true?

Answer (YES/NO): YES